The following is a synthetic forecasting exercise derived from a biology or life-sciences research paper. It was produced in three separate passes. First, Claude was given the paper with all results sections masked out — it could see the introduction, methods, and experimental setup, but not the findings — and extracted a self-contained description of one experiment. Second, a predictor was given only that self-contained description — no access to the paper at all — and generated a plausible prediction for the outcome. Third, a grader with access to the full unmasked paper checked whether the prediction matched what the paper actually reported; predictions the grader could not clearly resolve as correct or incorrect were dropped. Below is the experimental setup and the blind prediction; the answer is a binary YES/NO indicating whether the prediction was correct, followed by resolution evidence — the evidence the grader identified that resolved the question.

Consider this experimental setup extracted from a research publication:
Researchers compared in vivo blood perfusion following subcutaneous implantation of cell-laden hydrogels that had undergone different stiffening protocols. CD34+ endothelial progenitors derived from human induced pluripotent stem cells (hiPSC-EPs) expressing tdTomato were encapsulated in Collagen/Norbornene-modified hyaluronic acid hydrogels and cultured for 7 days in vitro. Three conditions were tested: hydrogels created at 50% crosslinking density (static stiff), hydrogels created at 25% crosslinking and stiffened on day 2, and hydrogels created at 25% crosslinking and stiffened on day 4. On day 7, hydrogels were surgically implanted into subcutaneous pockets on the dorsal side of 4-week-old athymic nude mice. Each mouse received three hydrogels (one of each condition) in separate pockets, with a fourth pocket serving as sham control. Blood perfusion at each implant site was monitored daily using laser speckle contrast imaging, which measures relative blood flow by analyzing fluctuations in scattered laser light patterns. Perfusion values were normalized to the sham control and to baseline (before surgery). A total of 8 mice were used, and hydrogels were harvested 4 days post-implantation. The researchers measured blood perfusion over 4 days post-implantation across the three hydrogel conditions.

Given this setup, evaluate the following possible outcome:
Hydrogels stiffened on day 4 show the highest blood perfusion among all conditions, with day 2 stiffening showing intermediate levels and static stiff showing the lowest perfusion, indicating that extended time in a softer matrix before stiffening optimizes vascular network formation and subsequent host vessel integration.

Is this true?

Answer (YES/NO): NO